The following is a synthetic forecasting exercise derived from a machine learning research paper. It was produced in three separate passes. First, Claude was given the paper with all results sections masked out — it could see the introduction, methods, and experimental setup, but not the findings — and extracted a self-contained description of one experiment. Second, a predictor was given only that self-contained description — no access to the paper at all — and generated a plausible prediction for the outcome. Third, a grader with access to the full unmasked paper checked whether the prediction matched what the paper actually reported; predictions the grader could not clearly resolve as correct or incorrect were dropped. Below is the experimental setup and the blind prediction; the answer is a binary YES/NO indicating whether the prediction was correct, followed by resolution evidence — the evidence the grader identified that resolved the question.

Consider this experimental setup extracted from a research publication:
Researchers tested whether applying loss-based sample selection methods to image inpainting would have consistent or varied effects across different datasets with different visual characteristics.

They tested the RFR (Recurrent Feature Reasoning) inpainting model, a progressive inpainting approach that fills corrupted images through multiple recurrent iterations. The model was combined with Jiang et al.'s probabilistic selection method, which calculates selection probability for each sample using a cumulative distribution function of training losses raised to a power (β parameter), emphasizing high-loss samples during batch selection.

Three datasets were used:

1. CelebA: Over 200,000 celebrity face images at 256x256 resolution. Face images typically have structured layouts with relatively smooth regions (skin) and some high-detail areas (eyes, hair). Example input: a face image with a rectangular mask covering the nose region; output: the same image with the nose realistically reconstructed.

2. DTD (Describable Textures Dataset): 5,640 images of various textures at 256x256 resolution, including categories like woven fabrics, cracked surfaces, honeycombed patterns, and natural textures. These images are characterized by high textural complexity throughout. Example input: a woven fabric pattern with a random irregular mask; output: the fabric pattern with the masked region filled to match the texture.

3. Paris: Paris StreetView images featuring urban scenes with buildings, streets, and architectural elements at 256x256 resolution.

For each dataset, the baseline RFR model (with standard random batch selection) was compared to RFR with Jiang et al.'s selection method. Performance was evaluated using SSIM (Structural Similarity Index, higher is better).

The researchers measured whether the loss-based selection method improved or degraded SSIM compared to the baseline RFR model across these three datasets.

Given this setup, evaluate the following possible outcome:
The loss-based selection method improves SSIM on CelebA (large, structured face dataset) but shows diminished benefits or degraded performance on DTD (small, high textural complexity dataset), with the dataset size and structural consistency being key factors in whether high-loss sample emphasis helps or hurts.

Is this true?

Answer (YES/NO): NO